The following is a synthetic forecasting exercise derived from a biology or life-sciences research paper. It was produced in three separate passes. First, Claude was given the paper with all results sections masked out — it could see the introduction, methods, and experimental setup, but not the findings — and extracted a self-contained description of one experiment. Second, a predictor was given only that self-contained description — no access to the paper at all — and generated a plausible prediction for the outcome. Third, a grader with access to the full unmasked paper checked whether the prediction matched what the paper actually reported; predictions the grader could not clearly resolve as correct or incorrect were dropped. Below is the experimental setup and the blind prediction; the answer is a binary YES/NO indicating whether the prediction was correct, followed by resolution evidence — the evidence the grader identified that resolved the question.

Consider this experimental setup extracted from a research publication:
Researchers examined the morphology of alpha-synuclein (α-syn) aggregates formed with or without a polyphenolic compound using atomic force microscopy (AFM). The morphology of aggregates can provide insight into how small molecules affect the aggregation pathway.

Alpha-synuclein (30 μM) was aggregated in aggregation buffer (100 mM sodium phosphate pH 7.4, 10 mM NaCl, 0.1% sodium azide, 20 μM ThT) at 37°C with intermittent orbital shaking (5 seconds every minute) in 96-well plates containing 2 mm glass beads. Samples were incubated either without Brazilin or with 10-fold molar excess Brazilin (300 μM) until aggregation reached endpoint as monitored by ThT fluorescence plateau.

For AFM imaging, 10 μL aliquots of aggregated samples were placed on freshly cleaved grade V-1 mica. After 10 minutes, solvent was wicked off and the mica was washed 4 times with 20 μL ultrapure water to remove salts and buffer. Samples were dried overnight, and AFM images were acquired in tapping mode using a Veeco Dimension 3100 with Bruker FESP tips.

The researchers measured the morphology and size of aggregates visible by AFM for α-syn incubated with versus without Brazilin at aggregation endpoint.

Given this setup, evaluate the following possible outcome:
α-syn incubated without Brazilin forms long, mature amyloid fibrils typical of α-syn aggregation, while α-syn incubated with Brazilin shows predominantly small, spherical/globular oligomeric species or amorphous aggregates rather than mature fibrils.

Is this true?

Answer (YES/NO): YES